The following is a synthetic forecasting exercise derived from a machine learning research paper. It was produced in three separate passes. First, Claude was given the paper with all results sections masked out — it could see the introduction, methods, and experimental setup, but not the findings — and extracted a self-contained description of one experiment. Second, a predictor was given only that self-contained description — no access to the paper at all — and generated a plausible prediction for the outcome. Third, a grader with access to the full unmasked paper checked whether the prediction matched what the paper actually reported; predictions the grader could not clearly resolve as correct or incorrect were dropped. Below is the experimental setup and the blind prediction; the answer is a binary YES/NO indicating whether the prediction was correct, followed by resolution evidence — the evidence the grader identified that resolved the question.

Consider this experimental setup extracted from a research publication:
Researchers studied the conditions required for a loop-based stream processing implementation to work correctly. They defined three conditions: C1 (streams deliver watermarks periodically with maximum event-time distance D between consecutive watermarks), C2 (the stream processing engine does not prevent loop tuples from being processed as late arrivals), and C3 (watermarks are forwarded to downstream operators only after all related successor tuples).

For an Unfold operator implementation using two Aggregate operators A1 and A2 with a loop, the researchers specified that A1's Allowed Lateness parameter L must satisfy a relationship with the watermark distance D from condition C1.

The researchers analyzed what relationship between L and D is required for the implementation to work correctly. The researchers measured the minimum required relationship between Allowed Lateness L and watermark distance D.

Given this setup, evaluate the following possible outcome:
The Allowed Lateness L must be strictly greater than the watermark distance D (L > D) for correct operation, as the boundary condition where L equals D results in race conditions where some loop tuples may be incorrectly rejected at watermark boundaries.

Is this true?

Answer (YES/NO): NO